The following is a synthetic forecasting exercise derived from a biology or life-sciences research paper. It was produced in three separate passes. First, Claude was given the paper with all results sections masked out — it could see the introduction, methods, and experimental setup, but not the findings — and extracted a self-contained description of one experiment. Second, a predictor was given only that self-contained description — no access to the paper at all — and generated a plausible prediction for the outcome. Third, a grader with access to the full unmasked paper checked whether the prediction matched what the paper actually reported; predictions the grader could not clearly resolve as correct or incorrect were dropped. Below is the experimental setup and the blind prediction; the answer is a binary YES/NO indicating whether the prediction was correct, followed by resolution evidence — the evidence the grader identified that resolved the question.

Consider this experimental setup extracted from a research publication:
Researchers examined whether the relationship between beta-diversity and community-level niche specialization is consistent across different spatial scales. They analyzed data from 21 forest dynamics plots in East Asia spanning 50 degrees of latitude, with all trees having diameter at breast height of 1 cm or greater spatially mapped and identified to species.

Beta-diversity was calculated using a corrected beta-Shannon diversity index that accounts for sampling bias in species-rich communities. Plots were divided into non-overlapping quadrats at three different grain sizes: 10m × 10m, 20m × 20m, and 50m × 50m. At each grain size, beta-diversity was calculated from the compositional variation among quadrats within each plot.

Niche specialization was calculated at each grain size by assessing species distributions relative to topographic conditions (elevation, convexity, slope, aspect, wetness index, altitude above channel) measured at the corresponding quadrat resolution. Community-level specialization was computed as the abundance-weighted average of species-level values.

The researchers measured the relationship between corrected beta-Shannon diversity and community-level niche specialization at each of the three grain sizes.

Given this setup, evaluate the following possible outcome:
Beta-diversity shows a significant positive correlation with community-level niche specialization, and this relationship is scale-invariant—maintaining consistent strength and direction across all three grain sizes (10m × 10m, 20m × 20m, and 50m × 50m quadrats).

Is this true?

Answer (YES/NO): YES